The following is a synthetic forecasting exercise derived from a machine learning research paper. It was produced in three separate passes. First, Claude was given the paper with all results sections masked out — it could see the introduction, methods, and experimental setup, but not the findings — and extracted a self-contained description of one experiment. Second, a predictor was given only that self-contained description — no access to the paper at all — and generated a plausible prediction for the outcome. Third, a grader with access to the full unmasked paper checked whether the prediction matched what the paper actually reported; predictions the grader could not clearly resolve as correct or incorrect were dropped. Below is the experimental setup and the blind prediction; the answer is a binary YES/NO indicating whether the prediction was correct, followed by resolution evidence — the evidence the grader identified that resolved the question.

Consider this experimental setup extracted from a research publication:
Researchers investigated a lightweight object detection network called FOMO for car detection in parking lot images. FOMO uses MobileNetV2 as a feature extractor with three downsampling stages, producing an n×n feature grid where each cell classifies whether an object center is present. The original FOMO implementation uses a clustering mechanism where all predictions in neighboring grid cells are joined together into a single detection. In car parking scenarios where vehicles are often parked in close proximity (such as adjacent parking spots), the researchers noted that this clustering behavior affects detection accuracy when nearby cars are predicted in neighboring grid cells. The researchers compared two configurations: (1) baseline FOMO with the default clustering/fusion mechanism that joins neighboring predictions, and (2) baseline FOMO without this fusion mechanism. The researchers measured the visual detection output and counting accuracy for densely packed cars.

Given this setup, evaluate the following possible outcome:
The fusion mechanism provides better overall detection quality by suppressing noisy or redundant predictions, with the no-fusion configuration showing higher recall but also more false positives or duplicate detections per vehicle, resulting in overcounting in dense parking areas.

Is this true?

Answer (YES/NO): NO